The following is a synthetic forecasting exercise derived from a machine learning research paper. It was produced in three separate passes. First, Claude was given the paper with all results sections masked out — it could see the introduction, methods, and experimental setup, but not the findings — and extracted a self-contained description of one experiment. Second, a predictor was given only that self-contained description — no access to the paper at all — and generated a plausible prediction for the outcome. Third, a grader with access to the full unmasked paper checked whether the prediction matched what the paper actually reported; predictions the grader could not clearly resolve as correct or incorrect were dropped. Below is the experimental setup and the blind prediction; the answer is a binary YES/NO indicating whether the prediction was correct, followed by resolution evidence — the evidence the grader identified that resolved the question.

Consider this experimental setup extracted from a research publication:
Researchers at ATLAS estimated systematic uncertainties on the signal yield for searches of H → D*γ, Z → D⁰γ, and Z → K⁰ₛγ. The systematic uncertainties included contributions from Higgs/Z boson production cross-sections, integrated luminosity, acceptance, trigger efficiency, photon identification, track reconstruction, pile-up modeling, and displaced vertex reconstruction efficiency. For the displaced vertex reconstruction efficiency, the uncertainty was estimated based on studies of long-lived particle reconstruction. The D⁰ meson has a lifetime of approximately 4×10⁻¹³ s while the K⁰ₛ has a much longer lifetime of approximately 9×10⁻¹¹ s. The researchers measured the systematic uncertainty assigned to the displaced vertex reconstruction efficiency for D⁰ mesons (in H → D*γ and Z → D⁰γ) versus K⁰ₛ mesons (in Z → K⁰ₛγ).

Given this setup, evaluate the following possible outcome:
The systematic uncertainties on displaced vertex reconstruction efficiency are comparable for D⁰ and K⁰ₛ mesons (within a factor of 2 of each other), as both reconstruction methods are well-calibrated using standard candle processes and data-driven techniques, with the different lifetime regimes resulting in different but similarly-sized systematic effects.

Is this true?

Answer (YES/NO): NO